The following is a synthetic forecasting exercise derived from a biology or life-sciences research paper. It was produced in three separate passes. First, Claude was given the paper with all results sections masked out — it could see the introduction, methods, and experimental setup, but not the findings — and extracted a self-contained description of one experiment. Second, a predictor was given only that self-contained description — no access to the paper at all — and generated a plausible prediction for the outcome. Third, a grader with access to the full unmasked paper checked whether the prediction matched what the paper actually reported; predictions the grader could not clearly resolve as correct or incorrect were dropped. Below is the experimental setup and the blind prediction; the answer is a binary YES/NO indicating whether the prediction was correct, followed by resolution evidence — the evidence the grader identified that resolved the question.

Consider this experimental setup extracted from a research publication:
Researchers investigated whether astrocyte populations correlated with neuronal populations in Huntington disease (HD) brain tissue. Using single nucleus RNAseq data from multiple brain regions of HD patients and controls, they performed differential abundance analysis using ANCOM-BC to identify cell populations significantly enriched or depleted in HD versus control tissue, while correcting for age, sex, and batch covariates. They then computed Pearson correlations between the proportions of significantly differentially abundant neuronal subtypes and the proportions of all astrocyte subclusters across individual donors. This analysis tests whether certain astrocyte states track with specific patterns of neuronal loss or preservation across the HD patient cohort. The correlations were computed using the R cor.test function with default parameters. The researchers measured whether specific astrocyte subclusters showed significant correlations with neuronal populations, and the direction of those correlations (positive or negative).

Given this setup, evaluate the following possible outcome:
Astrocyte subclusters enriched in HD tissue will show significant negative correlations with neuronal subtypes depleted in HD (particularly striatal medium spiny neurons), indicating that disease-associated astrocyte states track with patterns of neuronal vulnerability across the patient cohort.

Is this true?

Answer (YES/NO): NO